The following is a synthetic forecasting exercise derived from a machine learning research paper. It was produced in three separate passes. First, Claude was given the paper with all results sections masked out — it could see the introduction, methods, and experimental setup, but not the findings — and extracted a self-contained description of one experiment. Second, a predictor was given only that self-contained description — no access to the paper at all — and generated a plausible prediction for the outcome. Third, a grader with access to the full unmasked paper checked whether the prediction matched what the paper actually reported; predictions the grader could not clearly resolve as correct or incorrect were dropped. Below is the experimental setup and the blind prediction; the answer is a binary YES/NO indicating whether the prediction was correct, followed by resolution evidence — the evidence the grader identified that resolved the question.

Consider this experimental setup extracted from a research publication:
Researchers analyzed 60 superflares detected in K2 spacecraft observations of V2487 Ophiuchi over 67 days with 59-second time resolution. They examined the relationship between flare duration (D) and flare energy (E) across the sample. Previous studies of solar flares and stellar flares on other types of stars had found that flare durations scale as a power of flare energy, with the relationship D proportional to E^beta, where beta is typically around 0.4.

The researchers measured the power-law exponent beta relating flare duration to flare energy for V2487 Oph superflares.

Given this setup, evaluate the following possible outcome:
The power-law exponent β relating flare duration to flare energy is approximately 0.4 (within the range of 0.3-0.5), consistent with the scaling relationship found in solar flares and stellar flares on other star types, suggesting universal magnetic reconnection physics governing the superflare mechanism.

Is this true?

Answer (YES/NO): YES